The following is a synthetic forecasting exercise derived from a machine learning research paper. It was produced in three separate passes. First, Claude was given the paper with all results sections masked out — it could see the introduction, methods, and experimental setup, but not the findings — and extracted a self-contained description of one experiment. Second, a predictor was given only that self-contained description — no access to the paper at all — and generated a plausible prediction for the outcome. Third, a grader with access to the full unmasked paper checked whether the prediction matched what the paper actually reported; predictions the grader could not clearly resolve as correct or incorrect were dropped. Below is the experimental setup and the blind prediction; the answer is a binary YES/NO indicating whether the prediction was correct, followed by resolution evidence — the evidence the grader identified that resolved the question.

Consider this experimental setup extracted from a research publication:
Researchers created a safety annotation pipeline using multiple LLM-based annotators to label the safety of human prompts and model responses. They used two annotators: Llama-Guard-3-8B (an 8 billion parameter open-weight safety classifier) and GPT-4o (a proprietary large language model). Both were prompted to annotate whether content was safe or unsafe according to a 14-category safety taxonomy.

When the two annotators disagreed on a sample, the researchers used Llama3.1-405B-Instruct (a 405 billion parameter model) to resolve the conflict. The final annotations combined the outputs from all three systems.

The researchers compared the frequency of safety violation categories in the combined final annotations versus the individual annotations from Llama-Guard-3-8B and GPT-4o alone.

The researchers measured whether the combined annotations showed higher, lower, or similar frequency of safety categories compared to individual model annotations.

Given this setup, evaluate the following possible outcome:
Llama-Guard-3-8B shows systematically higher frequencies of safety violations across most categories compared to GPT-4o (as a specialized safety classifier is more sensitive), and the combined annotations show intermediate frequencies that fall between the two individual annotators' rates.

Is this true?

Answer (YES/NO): NO